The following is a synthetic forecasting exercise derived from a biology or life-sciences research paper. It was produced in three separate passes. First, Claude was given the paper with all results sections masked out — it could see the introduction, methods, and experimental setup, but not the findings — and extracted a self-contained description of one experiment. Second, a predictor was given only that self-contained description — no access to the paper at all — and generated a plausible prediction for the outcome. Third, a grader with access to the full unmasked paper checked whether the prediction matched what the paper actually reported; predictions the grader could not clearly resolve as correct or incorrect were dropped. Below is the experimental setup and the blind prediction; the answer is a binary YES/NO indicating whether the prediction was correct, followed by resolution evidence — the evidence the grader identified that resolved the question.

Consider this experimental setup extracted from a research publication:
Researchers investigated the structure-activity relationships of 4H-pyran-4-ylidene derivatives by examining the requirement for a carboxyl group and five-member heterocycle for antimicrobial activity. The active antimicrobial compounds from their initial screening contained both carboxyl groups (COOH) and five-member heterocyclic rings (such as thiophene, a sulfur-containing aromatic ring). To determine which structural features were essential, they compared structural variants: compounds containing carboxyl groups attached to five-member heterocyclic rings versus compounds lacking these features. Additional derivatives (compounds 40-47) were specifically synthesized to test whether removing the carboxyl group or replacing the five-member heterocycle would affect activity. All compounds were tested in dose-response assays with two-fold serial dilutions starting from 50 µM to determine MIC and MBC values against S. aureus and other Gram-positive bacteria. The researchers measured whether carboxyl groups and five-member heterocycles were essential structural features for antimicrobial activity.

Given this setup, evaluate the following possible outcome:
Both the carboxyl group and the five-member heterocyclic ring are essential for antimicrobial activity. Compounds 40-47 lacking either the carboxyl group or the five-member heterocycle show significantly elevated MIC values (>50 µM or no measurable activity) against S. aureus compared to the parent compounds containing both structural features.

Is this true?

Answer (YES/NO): YES